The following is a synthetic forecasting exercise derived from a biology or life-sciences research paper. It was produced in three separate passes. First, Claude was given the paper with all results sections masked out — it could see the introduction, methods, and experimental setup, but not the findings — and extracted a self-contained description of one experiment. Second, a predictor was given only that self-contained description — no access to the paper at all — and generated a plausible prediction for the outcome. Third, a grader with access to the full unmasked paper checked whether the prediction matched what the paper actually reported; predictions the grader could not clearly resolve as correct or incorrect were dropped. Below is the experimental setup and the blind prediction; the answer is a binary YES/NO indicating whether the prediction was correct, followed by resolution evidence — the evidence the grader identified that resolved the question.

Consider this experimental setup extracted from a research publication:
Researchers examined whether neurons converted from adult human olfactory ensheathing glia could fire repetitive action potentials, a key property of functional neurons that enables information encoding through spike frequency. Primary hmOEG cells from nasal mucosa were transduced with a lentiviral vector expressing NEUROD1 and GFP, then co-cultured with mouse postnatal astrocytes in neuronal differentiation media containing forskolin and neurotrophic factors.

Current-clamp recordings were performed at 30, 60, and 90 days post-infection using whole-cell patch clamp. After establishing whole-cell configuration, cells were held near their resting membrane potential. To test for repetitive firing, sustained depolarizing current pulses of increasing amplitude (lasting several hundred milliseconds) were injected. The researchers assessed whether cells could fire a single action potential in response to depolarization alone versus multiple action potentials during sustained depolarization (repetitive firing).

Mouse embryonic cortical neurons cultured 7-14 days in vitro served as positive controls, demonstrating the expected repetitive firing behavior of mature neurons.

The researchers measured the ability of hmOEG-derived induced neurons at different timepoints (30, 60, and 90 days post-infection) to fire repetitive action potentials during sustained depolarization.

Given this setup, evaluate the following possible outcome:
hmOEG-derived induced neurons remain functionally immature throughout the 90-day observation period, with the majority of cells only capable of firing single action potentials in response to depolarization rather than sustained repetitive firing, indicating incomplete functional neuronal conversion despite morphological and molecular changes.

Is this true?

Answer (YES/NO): NO